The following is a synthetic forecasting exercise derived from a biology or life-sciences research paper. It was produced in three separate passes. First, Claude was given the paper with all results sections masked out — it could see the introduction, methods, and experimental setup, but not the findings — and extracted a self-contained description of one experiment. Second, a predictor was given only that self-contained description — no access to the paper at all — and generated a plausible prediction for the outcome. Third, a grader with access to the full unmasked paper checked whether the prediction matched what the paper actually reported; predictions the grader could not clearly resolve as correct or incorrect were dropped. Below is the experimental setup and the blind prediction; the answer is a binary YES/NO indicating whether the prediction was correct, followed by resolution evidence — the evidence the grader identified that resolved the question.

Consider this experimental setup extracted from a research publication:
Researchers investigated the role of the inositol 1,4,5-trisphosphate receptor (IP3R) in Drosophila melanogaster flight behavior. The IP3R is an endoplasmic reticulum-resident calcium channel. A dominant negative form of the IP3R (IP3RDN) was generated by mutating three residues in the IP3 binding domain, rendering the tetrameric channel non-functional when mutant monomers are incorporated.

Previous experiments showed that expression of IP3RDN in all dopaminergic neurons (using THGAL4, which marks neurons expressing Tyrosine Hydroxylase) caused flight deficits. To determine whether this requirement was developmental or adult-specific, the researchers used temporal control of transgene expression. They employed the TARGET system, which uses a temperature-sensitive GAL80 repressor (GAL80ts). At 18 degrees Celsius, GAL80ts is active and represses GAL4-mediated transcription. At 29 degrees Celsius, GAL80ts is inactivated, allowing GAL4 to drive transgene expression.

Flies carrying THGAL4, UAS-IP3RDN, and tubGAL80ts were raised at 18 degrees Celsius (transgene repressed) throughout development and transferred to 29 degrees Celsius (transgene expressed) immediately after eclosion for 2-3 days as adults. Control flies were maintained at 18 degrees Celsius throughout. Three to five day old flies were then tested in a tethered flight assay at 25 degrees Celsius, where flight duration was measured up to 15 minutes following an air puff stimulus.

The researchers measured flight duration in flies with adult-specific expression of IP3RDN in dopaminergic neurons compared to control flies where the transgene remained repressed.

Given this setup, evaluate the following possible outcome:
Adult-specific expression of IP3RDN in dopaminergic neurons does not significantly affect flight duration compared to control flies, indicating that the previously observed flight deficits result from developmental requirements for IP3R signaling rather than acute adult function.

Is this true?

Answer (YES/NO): YES